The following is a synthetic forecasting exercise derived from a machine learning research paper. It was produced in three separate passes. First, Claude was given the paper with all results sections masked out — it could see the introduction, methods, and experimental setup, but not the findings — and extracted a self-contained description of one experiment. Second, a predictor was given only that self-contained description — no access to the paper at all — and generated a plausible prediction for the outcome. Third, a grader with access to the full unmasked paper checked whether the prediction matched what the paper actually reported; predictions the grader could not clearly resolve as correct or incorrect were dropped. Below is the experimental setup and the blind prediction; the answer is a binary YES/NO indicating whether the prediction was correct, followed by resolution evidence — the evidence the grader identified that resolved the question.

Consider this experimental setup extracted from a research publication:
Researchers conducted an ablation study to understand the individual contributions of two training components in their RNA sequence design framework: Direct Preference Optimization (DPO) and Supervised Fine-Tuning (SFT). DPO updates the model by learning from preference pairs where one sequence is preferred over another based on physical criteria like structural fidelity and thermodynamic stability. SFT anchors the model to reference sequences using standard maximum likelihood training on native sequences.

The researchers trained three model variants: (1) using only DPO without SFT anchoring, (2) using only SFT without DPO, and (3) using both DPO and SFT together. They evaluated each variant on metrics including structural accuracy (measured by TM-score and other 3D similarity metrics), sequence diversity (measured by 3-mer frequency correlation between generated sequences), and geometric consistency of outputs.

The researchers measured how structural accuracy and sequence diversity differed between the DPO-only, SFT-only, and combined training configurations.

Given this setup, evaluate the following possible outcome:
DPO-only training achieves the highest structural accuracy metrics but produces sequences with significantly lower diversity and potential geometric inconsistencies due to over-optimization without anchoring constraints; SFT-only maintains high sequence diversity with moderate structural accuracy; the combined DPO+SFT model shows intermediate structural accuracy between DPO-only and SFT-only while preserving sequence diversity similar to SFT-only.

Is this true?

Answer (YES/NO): NO